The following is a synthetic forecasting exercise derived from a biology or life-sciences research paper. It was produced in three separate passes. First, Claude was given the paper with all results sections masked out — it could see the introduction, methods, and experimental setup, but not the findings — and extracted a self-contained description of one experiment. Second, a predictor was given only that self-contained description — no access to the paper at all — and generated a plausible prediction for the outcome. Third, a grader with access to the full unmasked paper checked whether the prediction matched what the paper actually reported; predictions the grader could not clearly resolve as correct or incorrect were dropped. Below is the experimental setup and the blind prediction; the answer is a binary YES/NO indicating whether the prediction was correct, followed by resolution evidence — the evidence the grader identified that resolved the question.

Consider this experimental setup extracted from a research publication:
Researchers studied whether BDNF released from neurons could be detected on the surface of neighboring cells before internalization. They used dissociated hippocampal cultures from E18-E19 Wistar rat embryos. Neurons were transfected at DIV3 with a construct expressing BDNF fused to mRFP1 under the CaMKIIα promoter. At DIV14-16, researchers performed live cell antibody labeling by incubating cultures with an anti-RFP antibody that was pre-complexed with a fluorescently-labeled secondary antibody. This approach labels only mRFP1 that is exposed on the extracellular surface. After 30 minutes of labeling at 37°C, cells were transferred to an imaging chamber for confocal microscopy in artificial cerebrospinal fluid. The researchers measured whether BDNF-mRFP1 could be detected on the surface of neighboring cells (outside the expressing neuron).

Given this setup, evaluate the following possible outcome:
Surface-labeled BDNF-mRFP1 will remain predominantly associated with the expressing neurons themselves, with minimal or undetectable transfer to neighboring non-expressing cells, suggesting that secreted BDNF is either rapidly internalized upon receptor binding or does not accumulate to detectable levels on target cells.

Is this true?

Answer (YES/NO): NO